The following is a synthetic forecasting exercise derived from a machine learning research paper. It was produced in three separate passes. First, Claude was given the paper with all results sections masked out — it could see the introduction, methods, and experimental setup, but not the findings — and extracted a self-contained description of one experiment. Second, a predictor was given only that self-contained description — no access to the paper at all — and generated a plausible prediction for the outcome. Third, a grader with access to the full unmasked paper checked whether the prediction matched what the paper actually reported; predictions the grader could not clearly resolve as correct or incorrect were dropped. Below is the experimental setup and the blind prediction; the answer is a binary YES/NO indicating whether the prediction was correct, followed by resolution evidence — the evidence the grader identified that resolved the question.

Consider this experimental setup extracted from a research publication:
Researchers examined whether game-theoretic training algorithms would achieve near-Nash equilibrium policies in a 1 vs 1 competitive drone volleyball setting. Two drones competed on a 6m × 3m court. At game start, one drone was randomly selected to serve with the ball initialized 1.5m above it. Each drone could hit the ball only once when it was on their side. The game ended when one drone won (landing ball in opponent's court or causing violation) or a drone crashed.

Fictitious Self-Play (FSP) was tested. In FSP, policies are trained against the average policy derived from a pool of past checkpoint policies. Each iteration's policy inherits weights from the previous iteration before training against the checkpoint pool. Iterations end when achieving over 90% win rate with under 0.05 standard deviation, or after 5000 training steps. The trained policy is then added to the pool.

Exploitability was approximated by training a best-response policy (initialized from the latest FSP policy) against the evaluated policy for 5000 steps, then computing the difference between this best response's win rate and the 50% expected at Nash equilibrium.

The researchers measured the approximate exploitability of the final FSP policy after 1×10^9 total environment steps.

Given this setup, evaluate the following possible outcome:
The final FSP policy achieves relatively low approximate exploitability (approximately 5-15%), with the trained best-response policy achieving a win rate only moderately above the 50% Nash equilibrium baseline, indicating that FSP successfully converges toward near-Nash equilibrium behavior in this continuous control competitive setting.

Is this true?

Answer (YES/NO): NO